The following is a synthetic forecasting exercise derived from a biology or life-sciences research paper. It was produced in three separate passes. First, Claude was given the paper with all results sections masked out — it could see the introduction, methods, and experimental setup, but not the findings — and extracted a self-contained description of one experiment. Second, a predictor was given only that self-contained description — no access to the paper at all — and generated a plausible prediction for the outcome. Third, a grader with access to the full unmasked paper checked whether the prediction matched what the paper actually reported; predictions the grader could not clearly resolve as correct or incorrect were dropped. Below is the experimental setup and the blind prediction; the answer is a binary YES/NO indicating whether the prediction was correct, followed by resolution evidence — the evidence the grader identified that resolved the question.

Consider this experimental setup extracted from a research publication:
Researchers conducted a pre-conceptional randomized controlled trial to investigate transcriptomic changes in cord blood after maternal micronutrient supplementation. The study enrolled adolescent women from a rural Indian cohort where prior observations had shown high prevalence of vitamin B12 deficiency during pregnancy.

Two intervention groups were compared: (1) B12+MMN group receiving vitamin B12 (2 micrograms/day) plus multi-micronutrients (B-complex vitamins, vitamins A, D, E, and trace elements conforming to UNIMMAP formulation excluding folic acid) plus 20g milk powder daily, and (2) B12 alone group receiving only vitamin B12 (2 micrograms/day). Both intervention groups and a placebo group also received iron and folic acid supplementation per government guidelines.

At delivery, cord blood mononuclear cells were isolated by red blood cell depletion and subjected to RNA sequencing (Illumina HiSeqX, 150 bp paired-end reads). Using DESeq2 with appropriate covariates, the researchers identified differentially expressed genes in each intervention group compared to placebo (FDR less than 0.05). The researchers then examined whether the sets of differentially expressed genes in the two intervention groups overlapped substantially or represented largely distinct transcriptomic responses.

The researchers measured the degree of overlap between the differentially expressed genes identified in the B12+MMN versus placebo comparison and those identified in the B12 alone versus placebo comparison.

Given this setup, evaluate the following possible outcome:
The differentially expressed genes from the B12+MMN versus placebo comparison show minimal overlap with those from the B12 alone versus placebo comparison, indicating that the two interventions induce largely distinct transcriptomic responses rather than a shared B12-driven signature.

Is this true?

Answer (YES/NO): NO